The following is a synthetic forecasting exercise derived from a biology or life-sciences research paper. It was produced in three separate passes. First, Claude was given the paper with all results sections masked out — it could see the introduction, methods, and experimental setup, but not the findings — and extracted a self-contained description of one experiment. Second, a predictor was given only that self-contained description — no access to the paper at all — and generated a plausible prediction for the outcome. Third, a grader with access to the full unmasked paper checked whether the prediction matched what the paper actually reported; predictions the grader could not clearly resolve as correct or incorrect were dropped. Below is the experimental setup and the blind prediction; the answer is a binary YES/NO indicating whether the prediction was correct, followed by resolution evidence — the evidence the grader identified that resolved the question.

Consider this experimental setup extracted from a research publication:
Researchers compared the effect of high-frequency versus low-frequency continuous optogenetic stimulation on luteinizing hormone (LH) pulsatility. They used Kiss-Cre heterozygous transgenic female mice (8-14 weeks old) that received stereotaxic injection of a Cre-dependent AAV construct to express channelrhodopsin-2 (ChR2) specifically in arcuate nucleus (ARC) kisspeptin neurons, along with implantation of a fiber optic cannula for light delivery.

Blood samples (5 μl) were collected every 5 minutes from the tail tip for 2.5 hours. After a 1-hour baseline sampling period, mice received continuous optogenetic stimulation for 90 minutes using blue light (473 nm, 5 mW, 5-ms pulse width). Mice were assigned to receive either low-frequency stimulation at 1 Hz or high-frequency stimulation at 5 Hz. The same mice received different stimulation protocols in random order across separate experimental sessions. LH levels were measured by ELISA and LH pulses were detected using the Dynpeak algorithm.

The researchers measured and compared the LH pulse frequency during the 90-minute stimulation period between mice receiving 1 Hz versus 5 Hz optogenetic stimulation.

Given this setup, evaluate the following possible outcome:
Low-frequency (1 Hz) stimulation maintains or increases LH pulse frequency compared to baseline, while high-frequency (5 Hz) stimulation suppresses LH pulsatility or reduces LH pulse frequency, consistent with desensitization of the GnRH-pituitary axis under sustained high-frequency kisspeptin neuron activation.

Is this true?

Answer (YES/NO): NO